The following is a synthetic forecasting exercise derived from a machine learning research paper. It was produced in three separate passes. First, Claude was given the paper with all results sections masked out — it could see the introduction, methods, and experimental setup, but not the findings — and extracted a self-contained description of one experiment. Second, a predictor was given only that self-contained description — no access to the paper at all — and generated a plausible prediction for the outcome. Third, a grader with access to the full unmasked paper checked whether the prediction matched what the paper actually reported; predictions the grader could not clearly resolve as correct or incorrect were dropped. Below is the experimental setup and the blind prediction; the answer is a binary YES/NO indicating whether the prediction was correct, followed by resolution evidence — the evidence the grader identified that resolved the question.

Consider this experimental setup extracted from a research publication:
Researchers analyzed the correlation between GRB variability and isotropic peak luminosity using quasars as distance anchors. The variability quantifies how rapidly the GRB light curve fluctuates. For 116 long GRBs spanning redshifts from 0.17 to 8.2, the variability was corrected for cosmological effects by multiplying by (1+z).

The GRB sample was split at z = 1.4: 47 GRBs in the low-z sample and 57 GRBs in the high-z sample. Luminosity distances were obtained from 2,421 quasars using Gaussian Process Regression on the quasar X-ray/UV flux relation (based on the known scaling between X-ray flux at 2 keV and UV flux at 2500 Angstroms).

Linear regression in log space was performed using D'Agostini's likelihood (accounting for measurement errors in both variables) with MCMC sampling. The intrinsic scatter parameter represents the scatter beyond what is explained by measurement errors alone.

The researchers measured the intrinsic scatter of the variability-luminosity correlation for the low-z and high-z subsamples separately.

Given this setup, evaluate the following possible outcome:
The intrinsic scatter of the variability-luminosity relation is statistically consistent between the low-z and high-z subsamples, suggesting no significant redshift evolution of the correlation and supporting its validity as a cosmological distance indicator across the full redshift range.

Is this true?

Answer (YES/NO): NO